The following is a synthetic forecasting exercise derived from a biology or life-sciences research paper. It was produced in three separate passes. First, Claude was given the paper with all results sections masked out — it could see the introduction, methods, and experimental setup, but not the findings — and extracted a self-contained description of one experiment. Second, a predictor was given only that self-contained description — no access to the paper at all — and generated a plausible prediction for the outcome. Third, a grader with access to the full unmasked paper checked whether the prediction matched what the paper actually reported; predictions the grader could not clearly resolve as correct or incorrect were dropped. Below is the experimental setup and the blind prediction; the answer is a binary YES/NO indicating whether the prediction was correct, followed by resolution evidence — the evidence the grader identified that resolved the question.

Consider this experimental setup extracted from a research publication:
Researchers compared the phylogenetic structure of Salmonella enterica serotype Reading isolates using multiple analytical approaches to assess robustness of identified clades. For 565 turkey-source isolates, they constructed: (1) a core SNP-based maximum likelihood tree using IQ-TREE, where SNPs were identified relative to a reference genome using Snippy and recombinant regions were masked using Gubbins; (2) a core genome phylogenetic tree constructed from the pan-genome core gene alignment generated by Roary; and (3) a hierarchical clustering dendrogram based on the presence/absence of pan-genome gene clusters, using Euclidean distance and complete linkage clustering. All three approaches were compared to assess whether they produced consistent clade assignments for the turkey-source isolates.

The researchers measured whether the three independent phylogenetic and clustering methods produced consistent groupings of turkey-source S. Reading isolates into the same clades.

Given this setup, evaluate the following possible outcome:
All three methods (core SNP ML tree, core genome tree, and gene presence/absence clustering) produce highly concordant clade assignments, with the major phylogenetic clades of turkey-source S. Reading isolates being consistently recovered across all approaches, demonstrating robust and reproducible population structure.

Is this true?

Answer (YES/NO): YES